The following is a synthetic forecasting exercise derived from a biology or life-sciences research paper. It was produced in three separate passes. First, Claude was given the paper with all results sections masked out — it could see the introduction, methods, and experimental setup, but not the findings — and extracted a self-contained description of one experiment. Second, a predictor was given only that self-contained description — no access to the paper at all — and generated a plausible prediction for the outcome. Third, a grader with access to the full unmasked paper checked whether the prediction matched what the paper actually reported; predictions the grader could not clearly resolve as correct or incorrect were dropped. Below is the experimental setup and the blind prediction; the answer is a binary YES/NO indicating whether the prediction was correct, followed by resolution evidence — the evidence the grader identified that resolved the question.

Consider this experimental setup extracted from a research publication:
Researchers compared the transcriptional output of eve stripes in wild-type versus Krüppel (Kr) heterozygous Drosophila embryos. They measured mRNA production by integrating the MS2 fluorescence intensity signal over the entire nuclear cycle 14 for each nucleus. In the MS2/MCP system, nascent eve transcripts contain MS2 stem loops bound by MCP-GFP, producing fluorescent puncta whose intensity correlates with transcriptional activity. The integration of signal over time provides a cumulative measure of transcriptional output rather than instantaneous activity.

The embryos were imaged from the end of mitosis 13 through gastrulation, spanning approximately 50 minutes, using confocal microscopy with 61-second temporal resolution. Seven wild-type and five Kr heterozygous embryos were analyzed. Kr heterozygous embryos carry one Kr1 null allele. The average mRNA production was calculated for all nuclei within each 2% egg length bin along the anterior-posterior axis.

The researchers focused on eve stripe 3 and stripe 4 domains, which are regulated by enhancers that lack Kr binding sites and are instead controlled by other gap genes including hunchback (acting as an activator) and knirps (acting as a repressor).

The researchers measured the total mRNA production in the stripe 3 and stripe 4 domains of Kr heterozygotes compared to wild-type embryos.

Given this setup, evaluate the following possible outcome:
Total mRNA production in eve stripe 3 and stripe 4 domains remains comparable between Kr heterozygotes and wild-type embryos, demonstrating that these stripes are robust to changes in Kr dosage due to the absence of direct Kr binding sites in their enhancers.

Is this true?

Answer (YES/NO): NO